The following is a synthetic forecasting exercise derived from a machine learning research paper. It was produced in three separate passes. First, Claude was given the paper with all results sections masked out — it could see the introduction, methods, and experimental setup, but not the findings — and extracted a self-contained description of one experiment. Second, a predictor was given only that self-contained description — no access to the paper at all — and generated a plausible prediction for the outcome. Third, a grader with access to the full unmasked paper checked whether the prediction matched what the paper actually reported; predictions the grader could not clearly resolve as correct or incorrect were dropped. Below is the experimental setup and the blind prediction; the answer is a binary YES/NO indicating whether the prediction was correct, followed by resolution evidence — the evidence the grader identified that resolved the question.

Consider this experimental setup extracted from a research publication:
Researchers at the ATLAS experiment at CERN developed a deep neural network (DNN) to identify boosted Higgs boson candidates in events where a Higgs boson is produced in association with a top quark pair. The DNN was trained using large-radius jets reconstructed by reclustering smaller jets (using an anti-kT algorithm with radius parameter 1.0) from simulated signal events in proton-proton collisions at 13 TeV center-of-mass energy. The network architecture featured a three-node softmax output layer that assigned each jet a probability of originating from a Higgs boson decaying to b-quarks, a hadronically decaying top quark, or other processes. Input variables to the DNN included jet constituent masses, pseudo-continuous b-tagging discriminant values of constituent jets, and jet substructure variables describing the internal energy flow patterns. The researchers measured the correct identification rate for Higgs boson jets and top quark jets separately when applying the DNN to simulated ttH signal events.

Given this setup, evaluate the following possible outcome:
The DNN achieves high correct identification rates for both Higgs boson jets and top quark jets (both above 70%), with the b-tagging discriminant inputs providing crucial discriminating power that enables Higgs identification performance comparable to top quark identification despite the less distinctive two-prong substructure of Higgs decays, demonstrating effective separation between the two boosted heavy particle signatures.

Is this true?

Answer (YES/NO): NO